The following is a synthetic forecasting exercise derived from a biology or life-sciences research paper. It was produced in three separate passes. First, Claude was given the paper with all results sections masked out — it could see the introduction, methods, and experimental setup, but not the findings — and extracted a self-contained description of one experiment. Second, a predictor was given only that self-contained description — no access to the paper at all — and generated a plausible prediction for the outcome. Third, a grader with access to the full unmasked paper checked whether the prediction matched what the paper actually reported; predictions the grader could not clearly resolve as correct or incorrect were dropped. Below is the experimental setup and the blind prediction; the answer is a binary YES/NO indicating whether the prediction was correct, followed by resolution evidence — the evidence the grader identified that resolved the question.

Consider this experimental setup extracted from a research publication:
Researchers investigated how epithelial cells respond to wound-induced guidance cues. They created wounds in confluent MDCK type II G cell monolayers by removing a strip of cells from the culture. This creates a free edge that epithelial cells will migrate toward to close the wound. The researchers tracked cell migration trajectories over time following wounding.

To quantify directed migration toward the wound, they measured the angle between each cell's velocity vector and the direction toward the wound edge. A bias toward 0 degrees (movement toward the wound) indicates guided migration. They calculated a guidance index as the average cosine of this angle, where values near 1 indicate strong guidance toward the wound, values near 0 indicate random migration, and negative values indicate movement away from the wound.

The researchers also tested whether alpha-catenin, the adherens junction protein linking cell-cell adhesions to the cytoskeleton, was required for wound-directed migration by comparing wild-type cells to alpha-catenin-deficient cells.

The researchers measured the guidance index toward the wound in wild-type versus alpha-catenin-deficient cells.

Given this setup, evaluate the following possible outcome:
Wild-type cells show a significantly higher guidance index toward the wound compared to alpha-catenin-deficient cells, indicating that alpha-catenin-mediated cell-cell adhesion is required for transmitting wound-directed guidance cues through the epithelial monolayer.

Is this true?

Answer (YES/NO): YES